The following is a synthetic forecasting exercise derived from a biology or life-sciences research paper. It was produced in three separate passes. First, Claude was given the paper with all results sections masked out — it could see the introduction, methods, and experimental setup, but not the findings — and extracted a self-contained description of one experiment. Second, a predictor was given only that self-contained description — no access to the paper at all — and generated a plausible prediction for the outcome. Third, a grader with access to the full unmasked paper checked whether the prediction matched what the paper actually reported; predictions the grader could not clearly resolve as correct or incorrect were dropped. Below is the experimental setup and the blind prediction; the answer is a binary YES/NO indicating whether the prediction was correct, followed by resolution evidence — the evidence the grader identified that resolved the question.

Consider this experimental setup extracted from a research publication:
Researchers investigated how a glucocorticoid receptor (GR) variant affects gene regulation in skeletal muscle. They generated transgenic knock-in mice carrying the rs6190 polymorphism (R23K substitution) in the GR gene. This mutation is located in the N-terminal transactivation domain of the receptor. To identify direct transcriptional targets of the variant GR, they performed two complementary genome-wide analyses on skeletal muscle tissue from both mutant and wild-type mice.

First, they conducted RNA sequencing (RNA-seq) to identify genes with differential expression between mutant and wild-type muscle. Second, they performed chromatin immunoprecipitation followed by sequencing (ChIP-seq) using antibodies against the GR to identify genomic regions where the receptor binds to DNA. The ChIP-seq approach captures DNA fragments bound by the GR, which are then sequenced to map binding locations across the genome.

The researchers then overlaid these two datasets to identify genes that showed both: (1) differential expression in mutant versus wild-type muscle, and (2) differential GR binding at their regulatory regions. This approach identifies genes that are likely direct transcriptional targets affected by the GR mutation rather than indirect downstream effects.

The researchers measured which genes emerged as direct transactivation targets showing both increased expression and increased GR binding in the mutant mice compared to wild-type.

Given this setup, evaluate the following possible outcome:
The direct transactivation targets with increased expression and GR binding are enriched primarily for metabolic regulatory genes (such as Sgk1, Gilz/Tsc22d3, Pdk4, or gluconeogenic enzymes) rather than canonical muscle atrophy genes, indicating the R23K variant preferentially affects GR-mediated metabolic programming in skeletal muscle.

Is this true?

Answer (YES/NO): NO